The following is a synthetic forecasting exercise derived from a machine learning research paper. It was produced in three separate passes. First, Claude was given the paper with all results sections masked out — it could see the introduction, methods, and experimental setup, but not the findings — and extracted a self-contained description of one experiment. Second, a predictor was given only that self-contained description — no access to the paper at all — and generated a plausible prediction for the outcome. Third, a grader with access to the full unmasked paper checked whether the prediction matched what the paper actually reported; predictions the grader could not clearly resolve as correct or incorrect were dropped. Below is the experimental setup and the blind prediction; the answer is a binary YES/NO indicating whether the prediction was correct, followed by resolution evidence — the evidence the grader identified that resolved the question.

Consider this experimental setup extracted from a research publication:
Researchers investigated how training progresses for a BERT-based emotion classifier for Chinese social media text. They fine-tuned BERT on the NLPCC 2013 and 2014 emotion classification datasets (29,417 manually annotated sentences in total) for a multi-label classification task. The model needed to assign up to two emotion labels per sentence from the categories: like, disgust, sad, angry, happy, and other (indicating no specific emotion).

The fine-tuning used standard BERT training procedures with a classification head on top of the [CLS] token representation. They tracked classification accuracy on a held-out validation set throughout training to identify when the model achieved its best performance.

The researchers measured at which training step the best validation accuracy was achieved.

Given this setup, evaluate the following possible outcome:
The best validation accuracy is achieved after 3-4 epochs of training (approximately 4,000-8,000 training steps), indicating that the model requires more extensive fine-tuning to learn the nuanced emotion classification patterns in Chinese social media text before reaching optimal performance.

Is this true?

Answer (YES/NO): NO